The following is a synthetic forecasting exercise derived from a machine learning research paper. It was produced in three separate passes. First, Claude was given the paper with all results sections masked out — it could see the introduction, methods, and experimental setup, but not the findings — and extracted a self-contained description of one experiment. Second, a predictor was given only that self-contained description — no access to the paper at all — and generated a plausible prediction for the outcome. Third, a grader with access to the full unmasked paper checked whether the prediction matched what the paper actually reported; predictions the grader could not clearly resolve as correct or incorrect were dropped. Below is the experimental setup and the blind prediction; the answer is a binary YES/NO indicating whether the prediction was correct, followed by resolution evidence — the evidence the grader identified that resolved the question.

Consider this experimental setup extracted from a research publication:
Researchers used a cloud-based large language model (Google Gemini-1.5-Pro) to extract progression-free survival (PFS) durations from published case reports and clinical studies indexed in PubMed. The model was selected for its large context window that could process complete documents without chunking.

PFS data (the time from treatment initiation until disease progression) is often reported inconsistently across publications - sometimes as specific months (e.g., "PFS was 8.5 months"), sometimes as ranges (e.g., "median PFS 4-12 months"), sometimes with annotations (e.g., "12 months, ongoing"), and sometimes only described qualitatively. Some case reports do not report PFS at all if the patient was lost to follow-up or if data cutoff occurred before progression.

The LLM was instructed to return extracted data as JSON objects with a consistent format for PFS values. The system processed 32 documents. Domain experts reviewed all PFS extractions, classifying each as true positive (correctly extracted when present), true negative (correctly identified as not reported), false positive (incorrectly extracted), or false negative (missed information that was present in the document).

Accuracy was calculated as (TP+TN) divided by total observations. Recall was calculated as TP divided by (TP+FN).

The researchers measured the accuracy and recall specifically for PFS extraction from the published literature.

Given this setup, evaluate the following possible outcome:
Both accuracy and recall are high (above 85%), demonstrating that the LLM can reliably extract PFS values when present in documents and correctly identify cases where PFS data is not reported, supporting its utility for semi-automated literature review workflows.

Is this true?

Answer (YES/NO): NO